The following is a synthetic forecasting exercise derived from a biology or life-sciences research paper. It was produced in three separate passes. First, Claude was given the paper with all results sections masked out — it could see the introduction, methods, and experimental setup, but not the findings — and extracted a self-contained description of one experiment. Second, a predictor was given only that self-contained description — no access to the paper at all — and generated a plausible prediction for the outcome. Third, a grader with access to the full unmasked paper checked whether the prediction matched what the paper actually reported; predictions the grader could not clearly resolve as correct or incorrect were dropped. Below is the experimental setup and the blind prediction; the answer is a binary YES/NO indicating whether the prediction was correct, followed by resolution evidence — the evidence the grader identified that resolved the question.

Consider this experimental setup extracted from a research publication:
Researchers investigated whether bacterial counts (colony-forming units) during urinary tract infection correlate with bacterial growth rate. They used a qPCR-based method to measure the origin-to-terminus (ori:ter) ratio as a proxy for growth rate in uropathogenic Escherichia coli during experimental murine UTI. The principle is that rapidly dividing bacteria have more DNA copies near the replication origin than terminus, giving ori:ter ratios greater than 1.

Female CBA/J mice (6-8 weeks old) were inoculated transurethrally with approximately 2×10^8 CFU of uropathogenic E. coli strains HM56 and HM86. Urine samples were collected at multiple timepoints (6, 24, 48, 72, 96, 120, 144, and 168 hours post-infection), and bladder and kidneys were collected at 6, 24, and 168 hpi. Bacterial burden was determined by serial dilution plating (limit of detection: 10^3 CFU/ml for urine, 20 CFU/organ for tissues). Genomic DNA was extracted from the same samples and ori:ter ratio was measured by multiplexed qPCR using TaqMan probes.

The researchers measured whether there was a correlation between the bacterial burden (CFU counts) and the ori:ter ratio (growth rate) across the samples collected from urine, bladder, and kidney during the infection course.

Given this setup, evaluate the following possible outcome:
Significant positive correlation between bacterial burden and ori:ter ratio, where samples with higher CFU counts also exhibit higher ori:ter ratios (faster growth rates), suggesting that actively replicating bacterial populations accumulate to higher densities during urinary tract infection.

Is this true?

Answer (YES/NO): NO